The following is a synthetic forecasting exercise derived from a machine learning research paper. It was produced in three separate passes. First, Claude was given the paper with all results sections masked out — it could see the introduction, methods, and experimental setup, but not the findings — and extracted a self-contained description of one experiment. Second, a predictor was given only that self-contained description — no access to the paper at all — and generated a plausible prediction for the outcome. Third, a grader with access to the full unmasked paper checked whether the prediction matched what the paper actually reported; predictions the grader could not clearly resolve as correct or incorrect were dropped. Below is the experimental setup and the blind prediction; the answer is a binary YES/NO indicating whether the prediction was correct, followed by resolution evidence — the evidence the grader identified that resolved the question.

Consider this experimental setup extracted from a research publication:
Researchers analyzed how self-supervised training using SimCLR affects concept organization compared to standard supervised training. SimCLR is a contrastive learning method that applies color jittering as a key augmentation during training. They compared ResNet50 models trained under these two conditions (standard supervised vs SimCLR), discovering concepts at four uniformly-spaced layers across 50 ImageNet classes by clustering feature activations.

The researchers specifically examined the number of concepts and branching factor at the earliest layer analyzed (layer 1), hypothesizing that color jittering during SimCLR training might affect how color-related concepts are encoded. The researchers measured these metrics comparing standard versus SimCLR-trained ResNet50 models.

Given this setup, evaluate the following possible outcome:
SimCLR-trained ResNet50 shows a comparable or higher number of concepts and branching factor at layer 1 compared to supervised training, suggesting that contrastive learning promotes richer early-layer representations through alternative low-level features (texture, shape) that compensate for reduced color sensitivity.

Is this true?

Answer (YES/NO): NO